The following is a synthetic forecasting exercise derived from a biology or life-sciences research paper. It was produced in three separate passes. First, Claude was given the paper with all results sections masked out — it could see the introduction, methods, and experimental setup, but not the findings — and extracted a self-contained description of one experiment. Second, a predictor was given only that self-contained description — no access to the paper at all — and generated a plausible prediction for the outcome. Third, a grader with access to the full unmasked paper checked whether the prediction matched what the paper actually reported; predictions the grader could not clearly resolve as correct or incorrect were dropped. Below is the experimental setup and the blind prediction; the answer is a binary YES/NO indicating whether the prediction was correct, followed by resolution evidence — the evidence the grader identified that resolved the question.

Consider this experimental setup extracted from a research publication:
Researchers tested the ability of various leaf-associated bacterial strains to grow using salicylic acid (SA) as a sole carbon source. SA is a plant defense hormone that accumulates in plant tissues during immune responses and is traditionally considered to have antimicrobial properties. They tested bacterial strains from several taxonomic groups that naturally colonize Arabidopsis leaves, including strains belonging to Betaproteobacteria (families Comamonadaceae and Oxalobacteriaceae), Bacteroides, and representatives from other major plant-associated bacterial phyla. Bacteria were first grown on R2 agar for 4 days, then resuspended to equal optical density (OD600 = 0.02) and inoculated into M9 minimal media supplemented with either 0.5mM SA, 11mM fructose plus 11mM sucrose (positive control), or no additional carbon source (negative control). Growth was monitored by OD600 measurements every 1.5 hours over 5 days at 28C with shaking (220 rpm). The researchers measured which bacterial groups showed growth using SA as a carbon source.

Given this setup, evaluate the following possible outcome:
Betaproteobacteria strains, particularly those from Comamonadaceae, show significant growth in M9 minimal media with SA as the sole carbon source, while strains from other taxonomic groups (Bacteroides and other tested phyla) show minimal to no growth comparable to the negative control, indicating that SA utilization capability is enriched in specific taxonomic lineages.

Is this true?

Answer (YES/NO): NO